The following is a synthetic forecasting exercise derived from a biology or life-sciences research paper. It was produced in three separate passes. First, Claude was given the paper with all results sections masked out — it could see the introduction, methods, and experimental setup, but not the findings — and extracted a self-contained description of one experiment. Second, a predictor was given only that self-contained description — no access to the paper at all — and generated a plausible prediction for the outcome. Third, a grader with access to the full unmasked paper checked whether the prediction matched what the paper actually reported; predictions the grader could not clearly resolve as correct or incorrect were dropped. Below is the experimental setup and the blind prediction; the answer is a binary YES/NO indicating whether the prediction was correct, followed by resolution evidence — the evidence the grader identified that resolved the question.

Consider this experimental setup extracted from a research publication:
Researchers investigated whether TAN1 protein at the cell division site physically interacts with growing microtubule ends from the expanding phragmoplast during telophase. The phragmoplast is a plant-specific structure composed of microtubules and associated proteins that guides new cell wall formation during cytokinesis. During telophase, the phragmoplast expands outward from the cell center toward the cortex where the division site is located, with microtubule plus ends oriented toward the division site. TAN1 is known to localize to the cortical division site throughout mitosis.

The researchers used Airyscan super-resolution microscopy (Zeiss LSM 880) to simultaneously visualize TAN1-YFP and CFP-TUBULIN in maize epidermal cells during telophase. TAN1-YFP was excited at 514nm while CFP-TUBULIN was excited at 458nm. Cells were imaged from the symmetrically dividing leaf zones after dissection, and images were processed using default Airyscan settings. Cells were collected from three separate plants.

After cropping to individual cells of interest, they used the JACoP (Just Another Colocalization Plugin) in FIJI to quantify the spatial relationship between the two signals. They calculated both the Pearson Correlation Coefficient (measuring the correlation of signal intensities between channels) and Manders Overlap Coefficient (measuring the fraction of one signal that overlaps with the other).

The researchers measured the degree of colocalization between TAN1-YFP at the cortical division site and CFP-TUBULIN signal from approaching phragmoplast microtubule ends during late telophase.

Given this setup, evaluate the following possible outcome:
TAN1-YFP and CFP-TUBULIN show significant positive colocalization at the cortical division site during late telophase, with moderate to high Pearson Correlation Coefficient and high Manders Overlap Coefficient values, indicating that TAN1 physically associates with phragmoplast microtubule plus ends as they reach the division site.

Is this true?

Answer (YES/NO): NO